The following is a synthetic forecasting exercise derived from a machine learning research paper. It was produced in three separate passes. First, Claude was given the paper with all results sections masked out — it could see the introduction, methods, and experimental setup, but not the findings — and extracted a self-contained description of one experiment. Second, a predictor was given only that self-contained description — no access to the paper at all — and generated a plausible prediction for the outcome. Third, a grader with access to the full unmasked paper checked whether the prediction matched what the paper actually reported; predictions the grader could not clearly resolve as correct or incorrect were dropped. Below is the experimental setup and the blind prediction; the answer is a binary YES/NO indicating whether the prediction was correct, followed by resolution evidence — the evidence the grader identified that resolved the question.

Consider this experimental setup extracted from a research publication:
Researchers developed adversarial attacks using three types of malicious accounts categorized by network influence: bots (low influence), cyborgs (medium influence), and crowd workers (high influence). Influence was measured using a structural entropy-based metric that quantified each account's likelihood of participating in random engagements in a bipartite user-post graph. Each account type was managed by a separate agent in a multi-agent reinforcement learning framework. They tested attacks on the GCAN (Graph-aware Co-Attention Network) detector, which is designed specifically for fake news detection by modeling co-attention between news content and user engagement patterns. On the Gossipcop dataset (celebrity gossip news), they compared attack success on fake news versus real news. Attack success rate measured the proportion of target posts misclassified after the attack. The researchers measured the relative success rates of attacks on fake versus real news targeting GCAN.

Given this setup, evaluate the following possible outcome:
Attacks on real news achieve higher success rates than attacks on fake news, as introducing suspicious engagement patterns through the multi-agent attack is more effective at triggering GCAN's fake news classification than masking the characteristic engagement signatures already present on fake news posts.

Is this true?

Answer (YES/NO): NO